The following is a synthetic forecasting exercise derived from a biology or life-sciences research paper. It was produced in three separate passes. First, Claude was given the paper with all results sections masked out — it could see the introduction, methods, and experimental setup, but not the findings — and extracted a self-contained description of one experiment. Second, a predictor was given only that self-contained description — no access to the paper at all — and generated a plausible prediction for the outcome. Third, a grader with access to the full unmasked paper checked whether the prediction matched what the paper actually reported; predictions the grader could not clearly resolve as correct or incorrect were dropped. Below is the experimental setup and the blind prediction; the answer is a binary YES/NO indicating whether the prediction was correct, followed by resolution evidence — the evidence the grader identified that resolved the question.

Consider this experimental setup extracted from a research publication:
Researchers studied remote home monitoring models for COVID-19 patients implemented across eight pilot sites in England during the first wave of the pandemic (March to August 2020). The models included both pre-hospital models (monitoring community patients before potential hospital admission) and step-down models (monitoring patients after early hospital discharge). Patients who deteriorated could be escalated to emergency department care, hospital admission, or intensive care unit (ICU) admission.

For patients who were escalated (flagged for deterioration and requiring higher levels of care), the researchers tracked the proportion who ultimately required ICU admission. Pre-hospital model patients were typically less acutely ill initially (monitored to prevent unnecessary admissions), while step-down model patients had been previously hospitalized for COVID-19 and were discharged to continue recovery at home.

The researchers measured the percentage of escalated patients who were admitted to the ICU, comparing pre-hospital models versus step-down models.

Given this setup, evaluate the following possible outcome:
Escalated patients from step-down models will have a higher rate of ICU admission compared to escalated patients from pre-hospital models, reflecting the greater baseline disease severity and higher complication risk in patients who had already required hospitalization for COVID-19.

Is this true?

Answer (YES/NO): YES